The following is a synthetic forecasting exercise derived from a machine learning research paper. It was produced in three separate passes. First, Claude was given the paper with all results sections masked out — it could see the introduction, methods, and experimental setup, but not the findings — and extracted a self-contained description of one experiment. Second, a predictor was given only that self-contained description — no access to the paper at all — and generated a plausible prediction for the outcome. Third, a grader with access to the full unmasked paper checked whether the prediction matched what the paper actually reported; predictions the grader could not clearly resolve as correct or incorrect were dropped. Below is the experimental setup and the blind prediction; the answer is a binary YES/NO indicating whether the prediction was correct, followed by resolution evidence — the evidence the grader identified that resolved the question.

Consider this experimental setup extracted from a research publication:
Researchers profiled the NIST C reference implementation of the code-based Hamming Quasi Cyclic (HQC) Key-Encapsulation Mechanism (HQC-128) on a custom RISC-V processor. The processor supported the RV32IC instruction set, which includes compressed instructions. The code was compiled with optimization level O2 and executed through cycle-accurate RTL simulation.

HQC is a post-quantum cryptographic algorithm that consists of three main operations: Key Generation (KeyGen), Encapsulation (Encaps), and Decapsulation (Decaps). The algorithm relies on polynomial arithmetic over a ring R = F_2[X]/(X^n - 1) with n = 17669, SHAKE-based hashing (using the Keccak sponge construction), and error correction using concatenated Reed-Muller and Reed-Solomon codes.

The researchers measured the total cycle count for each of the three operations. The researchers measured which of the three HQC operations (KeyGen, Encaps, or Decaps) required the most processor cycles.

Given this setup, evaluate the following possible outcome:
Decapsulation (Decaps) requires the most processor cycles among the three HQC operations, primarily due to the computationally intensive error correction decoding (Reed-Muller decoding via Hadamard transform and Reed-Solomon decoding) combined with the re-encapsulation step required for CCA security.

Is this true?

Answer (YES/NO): YES